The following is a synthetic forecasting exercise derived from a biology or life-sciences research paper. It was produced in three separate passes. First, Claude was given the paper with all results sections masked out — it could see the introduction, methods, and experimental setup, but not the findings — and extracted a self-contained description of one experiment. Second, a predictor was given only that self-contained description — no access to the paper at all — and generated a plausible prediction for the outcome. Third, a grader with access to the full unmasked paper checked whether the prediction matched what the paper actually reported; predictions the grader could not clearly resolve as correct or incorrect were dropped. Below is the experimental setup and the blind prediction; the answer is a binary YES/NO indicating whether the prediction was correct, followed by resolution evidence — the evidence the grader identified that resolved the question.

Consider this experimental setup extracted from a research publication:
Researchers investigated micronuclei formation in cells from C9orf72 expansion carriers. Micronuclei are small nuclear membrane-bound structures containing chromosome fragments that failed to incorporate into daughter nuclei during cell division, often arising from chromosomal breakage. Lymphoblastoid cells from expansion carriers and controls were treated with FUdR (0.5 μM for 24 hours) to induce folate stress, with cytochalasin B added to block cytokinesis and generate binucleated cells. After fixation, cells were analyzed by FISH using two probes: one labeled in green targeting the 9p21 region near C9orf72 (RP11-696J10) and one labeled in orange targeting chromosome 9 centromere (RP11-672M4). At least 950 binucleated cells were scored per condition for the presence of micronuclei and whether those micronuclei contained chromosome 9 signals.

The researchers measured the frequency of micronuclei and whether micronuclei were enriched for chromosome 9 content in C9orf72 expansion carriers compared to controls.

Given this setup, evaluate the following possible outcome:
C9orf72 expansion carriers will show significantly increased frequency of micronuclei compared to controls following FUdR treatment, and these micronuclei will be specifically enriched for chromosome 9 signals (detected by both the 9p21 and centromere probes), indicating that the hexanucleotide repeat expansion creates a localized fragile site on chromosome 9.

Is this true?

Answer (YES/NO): YES